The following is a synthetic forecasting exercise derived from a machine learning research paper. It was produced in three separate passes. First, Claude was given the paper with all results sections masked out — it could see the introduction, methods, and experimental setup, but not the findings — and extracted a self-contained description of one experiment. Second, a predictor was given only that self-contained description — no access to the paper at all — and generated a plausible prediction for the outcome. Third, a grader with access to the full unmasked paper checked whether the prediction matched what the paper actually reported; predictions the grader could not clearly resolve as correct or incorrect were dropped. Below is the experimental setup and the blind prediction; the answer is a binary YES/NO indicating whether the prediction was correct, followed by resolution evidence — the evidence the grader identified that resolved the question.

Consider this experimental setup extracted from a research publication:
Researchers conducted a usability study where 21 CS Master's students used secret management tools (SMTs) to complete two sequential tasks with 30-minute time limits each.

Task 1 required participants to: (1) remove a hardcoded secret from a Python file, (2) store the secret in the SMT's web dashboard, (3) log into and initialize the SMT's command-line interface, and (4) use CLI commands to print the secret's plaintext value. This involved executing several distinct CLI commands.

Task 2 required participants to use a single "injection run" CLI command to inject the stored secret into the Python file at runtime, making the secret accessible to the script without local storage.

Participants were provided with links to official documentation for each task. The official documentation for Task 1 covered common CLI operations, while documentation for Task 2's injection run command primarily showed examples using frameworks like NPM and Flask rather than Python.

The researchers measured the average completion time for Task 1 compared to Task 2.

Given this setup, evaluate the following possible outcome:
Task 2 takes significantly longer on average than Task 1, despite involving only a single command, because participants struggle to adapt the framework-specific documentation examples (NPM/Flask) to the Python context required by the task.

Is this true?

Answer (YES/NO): YES